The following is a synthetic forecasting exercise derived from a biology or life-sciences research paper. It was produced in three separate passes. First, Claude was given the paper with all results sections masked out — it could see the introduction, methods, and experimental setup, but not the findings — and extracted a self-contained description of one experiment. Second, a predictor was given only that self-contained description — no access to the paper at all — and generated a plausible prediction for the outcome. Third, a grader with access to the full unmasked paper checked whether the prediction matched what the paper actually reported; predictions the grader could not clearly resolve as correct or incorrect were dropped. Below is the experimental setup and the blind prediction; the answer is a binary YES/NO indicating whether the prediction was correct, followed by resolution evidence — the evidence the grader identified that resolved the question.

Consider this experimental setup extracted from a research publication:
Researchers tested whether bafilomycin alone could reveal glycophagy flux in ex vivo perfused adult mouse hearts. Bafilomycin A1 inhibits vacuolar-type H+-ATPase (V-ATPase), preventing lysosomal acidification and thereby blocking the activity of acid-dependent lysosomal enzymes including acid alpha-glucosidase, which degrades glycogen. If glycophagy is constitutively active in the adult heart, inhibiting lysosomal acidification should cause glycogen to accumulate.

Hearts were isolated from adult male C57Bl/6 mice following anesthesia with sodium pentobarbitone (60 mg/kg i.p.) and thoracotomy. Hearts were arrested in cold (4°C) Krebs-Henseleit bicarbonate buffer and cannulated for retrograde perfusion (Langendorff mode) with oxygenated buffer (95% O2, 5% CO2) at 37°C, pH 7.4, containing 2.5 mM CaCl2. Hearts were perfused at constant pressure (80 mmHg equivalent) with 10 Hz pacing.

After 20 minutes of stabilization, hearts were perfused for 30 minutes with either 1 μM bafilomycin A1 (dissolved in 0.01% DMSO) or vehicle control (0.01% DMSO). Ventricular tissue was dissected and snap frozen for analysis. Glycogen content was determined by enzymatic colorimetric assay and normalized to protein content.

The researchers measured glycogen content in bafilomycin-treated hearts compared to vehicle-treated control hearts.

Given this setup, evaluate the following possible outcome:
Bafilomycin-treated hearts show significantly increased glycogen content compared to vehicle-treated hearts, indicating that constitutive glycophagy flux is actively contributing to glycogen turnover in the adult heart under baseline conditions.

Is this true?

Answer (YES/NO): YES